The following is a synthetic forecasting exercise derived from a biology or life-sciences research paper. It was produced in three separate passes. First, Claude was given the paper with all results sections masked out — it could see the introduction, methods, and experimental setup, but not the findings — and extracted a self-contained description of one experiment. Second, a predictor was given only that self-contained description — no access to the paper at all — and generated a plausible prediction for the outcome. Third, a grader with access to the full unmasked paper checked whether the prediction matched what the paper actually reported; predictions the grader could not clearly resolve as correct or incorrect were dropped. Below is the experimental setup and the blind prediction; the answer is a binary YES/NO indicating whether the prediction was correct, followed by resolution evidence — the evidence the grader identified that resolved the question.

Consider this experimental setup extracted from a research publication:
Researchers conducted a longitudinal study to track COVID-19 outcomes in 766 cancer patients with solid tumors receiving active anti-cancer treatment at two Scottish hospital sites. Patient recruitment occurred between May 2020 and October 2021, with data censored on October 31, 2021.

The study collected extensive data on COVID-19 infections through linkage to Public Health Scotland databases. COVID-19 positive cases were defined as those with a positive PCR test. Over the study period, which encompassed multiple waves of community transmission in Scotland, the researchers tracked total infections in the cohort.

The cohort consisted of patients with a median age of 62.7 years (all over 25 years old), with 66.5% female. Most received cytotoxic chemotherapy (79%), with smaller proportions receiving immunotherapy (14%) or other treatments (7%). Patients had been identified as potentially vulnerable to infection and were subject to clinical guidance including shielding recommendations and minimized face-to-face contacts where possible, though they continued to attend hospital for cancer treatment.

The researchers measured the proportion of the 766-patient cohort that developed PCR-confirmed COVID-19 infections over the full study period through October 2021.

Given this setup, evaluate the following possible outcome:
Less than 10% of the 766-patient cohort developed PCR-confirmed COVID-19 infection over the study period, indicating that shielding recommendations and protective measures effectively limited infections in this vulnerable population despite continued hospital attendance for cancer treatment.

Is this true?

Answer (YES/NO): YES